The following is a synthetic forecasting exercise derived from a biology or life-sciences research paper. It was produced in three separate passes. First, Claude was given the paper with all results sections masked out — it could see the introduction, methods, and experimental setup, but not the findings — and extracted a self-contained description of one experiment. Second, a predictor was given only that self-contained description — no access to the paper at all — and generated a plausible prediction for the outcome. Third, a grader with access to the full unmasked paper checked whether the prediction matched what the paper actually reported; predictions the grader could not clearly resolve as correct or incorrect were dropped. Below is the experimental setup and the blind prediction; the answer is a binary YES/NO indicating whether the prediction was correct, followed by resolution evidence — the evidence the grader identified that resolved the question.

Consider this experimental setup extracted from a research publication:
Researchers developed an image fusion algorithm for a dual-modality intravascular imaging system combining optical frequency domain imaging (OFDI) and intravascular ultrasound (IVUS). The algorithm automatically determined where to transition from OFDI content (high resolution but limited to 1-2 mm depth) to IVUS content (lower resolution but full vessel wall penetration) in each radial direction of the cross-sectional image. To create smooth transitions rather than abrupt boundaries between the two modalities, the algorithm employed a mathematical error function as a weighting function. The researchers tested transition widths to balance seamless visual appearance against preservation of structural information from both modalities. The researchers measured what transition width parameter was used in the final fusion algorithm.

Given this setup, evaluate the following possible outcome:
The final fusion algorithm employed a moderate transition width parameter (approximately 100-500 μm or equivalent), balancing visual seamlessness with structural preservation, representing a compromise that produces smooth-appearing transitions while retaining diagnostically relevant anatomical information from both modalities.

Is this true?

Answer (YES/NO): NO